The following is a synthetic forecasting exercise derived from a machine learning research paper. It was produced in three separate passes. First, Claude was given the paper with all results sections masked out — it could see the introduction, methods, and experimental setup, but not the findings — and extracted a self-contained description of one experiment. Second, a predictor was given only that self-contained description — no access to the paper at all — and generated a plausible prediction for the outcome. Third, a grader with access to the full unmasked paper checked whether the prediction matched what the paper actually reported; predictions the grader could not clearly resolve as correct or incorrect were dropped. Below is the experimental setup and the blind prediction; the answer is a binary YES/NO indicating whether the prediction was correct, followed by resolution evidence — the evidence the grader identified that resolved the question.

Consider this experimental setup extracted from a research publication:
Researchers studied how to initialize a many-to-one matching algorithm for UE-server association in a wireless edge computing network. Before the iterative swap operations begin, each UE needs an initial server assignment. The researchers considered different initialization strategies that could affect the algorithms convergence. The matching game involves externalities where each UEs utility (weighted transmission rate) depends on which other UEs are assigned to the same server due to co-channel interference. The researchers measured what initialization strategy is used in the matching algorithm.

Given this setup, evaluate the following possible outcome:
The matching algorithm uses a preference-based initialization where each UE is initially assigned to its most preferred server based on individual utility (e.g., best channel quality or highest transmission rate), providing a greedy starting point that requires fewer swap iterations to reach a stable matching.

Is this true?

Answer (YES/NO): YES